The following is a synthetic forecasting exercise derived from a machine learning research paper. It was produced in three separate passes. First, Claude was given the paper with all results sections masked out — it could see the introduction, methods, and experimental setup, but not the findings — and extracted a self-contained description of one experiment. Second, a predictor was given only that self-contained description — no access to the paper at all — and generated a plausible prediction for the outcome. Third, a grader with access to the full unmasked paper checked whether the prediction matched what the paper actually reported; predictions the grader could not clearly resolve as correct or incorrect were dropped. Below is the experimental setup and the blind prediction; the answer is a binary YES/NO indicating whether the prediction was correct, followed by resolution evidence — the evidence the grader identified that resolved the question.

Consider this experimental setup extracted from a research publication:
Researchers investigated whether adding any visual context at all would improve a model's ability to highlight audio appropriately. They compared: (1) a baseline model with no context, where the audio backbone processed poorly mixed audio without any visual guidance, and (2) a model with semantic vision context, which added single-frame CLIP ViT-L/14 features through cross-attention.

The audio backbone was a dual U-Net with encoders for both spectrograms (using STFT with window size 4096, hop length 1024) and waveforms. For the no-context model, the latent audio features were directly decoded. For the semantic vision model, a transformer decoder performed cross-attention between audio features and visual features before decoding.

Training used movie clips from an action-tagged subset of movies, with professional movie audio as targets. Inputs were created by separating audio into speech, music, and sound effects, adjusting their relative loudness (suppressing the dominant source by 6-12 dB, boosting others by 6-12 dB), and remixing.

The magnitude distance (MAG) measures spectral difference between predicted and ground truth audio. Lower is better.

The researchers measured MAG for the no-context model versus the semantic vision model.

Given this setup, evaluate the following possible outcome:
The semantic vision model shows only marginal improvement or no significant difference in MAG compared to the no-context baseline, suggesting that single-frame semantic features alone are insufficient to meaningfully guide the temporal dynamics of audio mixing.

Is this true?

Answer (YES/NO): YES